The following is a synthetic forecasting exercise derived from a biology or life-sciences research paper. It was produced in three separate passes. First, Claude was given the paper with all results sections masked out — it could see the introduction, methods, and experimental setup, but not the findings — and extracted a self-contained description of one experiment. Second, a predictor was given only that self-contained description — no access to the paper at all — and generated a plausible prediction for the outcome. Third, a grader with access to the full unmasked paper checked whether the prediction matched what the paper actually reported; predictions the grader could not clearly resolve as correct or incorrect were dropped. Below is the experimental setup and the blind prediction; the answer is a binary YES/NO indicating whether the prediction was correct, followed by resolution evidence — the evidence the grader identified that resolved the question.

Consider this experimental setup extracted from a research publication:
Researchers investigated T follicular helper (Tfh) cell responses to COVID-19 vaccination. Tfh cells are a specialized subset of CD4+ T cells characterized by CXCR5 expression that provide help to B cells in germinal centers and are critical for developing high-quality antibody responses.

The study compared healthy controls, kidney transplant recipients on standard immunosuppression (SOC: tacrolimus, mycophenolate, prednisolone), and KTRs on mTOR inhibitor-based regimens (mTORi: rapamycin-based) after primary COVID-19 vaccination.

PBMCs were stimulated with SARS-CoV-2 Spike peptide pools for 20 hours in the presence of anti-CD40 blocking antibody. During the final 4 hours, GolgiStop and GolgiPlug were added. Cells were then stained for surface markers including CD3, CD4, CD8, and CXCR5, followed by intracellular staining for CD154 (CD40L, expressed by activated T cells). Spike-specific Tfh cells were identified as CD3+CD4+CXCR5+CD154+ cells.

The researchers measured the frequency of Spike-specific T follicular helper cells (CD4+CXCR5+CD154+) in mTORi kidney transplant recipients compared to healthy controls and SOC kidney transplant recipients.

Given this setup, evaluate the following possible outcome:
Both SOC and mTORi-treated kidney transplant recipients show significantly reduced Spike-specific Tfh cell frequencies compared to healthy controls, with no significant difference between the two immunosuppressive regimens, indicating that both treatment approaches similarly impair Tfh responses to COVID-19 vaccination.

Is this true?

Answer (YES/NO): NO